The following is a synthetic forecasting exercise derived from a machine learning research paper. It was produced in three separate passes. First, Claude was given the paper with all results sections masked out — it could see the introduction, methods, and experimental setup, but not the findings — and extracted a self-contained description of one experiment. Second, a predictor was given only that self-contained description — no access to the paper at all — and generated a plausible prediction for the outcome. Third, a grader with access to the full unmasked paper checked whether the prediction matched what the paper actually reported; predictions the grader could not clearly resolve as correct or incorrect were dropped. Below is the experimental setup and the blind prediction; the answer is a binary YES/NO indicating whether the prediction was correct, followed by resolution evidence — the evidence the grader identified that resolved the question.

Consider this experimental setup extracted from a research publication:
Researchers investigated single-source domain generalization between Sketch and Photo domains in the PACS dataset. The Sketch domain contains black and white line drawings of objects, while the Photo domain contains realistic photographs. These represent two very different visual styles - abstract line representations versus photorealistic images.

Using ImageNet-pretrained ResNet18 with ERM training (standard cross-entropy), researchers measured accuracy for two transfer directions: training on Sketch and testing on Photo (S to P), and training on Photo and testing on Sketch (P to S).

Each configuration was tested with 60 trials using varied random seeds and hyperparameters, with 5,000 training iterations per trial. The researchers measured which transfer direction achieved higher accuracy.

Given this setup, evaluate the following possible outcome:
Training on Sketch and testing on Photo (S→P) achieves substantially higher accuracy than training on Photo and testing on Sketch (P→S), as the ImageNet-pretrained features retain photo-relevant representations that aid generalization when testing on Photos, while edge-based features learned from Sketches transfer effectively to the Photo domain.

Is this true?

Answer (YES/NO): NO